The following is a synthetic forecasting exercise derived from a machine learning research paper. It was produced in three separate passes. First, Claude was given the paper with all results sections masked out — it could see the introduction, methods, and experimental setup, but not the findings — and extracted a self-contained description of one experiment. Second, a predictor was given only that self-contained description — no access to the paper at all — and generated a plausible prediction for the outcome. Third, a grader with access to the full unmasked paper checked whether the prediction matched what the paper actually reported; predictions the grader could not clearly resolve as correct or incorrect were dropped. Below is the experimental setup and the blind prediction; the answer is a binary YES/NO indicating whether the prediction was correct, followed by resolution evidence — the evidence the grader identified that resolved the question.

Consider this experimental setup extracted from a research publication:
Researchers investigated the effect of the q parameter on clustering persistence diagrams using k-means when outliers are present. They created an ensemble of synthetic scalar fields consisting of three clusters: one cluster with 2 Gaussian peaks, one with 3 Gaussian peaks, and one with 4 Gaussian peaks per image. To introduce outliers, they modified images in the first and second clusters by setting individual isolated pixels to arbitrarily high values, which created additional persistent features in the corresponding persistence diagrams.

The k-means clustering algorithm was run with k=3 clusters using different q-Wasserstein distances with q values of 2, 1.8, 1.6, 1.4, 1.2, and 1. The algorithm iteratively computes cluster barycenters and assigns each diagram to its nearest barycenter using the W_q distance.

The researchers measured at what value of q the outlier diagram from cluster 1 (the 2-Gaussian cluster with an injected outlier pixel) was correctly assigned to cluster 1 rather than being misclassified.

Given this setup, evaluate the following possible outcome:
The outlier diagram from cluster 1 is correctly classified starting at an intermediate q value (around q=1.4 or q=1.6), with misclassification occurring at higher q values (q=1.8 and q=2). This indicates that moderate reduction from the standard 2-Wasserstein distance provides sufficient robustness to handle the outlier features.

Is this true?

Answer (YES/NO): YES